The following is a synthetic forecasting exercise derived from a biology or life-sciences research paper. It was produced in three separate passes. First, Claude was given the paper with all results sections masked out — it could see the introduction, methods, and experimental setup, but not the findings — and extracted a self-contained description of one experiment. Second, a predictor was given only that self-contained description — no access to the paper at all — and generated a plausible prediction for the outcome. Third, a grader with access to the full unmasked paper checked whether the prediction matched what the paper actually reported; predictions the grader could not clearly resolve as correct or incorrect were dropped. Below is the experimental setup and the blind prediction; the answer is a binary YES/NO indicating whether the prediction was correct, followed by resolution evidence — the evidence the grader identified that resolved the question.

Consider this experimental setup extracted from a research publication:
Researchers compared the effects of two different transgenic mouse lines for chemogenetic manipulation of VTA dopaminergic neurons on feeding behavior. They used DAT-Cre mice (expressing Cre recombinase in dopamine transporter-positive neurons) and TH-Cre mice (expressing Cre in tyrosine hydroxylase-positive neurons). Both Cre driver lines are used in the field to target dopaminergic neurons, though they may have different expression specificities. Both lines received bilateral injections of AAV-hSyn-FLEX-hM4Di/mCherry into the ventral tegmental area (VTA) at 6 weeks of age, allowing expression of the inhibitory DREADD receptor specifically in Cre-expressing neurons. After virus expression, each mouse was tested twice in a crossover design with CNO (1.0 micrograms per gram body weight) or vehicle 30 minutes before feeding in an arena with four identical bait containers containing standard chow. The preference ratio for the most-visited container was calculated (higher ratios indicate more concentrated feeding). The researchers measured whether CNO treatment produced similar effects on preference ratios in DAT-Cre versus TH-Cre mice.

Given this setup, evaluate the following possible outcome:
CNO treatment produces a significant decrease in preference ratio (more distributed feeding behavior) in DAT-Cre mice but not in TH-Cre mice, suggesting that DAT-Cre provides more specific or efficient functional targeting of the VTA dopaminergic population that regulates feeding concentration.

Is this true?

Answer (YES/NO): NO